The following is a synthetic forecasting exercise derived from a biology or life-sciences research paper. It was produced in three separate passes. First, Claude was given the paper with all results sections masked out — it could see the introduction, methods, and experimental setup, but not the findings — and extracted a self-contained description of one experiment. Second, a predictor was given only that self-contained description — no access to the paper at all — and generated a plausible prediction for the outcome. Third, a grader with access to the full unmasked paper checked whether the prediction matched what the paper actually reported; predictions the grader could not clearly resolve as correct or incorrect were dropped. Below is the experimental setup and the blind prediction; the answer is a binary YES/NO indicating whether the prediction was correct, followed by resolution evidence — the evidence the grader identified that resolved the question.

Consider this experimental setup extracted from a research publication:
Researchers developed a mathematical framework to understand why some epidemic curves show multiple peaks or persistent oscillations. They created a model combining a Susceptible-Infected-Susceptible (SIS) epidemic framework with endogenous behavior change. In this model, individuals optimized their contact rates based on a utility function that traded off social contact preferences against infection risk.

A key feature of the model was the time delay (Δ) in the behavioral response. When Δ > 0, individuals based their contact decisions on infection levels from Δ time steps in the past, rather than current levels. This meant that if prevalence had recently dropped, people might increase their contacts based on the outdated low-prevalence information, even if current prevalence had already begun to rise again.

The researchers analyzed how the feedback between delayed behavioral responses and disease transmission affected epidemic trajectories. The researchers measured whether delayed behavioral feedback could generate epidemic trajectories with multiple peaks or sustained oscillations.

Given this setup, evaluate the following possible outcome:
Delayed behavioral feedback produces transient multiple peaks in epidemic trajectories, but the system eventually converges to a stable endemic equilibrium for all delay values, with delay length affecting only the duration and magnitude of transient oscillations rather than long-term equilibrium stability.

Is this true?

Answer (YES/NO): NO